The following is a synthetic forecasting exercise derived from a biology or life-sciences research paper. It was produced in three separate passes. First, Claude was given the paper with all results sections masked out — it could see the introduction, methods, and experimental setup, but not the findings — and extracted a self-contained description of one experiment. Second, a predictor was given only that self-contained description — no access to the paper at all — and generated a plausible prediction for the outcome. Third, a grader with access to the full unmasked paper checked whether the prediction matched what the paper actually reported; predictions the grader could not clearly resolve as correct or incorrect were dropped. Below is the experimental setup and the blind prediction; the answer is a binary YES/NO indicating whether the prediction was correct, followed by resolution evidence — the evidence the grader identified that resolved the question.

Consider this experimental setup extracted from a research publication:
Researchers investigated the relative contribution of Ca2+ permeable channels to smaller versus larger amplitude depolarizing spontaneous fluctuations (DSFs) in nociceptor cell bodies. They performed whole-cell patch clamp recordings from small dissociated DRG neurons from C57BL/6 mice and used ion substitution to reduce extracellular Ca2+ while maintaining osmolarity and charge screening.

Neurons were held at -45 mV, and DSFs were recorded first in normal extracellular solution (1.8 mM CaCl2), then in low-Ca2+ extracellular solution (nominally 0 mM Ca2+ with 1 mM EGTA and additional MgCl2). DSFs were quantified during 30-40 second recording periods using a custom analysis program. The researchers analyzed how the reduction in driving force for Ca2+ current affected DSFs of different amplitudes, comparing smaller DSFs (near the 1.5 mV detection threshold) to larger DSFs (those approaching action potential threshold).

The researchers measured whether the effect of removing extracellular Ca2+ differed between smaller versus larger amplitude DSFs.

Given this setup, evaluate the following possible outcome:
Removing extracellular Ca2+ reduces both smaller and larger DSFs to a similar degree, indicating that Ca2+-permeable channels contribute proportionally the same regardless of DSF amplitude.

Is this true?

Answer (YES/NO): NO